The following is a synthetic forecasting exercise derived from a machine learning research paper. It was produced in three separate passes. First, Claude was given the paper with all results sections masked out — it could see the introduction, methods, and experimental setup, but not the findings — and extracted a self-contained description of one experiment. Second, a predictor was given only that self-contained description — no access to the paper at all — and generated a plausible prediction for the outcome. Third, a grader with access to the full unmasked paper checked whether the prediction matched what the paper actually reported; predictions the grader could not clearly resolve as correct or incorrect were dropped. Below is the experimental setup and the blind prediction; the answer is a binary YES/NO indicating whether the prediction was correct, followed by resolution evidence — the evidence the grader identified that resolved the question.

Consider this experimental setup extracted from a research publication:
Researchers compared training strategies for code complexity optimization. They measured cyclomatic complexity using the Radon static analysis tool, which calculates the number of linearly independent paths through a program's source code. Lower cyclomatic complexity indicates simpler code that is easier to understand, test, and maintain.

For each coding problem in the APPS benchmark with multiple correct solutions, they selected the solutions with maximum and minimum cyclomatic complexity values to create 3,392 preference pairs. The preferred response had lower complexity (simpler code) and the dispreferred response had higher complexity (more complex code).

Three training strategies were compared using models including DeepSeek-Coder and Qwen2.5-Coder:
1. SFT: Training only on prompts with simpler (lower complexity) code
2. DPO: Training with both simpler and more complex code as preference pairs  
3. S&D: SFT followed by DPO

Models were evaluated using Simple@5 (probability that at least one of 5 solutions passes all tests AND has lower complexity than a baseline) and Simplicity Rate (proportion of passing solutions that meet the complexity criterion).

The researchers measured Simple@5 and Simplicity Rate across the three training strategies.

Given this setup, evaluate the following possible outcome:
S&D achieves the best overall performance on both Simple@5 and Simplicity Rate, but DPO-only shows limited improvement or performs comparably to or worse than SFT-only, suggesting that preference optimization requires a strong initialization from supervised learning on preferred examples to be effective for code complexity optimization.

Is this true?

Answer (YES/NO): NO